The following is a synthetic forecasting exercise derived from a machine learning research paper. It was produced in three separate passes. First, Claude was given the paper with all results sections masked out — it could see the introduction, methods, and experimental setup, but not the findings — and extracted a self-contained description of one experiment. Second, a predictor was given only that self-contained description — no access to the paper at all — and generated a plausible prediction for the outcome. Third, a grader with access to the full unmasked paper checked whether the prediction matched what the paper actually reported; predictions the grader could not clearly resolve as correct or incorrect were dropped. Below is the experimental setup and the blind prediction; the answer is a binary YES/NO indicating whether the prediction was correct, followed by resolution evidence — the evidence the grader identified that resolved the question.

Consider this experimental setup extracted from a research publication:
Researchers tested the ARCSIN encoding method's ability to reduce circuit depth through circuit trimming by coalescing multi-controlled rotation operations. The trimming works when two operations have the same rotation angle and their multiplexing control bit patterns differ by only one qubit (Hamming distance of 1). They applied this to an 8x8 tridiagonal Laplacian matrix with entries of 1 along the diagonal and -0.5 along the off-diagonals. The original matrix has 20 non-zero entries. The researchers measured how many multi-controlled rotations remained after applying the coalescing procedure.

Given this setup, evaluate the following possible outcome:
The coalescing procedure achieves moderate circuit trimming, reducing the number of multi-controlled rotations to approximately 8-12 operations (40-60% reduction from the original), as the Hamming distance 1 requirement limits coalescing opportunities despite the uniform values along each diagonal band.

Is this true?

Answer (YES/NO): NO